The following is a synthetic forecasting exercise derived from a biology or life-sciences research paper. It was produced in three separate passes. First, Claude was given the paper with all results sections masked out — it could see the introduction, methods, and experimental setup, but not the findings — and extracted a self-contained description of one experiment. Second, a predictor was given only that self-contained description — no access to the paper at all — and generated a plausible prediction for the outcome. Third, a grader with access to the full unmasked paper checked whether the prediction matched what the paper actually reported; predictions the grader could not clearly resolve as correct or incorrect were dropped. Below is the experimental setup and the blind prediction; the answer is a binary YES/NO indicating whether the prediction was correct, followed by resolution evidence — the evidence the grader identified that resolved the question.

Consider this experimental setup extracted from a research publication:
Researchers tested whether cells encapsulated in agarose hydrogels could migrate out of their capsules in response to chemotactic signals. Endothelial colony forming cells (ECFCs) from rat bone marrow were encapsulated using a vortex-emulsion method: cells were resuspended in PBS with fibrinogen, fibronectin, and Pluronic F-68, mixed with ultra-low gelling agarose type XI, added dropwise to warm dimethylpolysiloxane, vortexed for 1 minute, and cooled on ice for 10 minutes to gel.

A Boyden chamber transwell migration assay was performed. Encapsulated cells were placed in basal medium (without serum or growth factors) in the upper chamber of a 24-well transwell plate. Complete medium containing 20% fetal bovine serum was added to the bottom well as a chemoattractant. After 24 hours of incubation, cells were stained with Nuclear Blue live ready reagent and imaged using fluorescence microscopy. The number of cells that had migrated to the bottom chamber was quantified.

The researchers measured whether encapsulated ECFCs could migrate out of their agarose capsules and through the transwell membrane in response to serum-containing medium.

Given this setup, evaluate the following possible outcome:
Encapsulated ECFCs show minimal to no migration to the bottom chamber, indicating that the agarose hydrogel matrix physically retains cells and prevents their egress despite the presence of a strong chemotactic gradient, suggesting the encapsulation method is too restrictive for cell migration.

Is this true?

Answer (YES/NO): NO